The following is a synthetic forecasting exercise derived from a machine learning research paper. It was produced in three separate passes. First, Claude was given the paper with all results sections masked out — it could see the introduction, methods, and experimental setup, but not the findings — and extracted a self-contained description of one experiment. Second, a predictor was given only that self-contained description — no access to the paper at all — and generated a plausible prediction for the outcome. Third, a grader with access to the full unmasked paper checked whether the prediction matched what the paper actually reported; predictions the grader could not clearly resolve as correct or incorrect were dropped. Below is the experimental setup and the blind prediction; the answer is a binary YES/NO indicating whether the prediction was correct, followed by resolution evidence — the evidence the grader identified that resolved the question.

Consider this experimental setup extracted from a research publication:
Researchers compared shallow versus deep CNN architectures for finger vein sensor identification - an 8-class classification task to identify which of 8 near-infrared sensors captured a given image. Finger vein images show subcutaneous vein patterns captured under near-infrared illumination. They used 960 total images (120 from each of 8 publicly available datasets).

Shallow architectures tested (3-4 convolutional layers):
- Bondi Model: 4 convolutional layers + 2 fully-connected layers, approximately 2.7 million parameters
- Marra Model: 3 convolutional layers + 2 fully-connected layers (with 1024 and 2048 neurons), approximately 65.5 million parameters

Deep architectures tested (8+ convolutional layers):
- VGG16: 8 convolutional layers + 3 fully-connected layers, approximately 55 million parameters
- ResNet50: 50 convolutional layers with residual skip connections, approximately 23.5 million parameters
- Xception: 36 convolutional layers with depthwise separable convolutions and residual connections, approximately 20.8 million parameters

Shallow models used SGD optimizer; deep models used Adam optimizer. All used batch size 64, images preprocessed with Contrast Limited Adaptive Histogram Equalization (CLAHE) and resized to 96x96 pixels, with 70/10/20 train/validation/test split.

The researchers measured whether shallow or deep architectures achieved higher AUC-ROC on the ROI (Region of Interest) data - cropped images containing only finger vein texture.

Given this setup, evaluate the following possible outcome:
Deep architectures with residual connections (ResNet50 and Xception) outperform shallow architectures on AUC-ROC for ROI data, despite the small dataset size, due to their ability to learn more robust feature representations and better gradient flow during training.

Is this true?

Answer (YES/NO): YES